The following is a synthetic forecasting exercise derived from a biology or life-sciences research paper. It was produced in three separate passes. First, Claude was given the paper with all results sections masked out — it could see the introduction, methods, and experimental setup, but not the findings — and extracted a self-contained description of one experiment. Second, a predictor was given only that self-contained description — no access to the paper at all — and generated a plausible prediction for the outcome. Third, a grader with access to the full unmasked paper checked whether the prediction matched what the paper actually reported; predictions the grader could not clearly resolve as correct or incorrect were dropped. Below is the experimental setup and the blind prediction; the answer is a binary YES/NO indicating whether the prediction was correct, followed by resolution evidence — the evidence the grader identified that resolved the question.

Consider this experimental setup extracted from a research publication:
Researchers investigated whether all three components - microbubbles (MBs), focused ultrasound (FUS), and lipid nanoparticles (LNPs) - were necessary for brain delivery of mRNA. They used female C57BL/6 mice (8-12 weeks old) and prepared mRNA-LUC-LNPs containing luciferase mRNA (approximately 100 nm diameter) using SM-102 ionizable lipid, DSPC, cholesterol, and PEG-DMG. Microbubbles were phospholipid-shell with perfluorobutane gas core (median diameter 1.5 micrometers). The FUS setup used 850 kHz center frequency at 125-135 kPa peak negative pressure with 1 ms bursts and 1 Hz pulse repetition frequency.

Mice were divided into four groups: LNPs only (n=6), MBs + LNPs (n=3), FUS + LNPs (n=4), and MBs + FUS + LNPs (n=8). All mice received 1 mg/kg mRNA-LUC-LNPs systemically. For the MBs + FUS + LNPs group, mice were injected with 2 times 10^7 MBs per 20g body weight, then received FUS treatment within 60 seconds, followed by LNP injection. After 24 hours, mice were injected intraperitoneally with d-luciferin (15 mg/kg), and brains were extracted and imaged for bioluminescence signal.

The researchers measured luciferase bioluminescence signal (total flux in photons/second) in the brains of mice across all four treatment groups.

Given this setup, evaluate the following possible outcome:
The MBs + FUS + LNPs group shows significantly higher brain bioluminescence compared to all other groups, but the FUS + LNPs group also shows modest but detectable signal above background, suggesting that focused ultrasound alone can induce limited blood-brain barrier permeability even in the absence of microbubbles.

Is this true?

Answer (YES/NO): NO